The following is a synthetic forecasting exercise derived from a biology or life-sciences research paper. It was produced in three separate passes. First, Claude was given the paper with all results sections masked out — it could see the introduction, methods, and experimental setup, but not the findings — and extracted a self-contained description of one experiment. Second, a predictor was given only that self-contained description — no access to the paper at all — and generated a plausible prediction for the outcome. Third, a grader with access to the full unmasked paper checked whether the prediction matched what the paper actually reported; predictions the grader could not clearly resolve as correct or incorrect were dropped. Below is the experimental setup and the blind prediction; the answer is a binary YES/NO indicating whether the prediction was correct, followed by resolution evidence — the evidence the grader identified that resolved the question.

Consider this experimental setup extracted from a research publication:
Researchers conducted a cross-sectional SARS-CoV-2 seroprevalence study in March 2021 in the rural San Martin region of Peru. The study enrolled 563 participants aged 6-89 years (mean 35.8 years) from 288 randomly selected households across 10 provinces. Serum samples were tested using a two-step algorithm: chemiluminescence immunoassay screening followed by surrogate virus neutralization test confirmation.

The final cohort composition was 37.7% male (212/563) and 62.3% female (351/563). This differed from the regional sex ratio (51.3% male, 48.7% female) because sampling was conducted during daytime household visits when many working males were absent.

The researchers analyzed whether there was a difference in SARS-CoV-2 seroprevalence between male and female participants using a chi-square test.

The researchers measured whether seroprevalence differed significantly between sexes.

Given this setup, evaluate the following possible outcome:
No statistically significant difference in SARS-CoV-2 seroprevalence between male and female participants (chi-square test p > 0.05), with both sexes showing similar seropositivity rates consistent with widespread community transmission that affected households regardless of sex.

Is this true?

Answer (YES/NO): YES